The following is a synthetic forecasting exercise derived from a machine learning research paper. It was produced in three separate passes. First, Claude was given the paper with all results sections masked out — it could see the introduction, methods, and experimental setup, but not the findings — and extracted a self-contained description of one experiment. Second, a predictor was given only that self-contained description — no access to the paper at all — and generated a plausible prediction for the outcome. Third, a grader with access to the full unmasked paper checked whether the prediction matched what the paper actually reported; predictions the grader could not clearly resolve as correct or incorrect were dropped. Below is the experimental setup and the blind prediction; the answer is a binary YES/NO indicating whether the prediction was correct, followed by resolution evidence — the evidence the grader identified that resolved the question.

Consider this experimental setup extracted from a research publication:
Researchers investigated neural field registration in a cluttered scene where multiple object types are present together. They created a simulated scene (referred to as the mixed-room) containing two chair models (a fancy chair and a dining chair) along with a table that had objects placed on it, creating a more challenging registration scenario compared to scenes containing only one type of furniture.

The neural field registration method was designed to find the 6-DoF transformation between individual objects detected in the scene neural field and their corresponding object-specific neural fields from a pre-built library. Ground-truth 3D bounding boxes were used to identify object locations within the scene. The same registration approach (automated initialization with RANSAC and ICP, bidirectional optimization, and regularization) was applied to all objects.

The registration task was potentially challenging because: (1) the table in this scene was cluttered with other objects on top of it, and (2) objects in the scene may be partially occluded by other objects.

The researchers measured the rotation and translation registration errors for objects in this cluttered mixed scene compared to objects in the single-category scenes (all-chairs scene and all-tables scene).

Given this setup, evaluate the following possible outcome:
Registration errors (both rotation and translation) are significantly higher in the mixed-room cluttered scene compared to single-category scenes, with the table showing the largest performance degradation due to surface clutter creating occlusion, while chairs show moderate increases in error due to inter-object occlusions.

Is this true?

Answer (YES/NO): NO